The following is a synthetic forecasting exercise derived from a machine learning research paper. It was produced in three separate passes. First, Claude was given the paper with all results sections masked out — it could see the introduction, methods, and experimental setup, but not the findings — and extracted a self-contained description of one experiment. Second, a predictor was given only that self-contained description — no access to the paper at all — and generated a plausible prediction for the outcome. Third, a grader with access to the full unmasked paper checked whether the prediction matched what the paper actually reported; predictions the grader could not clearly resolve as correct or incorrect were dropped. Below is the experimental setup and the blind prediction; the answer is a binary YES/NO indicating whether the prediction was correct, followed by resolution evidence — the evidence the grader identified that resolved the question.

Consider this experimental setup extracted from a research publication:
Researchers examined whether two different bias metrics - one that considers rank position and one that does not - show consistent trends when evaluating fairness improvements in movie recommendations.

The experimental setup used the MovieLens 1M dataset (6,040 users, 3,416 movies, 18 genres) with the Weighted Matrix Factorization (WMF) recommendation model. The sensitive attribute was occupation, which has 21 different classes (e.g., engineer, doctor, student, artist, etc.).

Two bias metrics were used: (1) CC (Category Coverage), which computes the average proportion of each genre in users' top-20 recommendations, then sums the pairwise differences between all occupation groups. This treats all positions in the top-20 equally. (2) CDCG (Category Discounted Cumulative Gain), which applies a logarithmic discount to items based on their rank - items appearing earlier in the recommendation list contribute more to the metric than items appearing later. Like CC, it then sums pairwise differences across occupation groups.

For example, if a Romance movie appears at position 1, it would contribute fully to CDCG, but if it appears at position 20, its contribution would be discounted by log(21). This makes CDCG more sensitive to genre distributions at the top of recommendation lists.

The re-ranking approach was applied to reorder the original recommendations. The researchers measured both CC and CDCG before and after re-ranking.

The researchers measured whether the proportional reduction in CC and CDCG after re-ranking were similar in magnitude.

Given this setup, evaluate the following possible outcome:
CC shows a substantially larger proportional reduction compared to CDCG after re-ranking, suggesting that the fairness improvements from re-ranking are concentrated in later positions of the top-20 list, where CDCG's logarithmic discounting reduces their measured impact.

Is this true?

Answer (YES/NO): NO